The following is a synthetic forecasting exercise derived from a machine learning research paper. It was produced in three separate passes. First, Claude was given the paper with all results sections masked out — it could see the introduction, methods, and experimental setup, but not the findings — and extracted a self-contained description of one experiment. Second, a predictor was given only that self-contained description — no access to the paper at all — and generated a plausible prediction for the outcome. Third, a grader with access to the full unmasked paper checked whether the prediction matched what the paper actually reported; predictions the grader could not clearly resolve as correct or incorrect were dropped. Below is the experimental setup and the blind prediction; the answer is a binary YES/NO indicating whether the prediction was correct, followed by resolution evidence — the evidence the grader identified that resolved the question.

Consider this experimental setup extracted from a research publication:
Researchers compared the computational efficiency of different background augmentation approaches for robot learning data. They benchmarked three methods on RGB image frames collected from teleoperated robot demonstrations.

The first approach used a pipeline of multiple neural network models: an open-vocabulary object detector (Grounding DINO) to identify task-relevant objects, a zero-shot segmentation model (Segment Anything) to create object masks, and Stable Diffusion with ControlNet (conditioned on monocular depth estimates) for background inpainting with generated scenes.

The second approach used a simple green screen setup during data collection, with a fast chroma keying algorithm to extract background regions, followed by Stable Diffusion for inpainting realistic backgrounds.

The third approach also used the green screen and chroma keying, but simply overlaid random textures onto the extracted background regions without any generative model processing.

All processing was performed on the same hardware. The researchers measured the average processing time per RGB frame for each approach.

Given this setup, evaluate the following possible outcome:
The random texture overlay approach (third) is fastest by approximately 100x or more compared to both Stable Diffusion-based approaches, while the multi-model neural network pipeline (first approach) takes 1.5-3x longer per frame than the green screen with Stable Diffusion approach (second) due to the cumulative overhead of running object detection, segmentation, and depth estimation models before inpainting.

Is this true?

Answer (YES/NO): YES